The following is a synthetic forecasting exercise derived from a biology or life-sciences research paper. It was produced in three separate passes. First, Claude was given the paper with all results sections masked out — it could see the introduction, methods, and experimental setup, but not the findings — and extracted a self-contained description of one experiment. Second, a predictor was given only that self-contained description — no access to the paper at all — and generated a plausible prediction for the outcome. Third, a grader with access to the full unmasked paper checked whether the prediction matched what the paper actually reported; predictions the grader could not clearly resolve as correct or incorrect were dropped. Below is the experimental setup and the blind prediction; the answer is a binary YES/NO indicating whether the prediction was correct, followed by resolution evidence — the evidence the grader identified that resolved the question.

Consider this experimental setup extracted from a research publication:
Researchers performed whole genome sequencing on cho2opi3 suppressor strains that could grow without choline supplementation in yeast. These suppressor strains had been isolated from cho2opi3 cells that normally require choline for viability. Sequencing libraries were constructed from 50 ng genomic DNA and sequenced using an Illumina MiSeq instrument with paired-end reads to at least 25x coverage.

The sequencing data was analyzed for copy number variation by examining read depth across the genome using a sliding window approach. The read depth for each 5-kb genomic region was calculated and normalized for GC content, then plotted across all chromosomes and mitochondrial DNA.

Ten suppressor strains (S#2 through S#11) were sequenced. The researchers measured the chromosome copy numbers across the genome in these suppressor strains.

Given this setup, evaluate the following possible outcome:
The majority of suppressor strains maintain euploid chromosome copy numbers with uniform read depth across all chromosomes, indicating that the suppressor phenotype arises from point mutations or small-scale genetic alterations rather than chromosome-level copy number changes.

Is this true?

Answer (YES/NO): NO